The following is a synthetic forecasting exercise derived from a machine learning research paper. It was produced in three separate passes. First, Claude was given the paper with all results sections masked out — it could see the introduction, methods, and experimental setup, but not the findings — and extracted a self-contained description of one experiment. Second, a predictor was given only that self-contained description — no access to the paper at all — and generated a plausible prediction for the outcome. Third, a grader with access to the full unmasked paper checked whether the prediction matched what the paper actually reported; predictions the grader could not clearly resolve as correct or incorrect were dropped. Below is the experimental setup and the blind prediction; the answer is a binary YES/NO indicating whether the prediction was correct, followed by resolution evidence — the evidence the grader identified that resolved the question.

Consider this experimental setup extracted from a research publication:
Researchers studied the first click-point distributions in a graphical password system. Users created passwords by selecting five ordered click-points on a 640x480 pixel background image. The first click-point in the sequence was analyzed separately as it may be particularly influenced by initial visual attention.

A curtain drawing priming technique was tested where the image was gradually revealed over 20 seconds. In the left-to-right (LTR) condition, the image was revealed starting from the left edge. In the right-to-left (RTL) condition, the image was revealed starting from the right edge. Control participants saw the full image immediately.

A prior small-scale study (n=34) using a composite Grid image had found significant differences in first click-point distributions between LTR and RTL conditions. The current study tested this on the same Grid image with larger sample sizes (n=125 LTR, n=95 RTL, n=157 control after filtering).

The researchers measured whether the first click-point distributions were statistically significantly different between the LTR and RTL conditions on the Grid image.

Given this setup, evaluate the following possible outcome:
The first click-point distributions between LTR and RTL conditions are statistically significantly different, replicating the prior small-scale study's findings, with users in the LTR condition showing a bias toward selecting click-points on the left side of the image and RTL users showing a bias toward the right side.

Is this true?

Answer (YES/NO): NO